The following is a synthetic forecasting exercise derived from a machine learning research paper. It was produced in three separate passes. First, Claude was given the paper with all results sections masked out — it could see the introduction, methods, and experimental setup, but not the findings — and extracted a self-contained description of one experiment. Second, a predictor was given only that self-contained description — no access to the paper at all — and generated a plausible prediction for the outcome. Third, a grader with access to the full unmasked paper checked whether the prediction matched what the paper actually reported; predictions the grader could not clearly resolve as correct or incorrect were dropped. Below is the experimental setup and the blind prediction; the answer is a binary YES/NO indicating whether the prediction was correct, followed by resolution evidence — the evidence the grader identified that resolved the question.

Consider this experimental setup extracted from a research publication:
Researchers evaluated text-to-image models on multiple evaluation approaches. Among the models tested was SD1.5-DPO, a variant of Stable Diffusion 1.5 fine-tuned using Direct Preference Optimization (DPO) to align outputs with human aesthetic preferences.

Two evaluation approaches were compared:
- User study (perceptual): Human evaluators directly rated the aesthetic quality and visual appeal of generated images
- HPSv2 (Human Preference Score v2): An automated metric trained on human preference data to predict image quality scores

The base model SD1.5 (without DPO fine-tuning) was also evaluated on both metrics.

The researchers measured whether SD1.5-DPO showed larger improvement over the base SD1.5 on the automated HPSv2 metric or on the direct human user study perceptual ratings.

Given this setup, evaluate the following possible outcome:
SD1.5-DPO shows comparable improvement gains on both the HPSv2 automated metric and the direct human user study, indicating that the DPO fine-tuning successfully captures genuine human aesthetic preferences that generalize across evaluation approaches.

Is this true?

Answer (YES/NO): NO